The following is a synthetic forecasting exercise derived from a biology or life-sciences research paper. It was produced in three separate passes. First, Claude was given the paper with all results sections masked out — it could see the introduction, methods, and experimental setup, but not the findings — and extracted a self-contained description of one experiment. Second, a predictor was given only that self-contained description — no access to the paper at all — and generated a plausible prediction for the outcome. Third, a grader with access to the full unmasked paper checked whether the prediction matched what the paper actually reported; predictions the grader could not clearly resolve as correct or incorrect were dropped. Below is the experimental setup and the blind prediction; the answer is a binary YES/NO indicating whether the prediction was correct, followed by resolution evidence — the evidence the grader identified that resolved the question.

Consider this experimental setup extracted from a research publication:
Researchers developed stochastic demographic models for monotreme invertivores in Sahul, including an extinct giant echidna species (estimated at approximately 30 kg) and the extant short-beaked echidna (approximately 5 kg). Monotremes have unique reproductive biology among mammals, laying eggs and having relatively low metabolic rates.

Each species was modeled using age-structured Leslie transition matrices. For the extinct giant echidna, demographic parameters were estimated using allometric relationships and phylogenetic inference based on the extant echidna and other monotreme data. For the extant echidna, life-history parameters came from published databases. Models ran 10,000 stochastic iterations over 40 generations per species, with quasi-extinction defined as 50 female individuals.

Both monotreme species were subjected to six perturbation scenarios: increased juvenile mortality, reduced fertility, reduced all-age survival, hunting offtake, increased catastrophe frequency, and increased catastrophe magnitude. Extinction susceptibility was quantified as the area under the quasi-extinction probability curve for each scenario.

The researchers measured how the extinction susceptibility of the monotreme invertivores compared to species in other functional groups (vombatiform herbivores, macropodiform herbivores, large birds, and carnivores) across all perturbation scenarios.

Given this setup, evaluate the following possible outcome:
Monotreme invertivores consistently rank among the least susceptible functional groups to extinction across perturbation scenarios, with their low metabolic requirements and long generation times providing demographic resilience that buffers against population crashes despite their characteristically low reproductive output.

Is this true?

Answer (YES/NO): NO